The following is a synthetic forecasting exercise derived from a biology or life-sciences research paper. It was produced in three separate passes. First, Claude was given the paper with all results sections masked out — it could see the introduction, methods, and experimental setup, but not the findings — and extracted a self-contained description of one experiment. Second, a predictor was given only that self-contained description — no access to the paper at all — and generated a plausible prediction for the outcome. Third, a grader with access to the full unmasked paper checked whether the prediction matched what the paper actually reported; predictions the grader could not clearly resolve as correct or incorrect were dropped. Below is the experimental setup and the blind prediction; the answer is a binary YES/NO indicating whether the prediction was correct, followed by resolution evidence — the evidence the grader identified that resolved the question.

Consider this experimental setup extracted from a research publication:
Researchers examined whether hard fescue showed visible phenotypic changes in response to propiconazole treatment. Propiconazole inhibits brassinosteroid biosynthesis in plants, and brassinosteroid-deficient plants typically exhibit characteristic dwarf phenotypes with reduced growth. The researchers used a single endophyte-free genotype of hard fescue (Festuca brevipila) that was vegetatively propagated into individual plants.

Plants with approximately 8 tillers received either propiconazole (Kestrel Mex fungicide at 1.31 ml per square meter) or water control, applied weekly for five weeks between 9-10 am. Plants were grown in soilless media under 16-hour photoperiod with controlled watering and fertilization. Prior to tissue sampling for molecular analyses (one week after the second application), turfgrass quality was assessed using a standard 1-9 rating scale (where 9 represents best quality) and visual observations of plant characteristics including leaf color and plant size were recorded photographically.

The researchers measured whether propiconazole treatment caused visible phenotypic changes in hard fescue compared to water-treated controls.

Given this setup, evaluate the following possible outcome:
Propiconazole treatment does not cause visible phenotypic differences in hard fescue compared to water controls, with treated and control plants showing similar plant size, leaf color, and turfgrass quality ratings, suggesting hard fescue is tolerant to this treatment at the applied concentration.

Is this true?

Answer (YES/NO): NO